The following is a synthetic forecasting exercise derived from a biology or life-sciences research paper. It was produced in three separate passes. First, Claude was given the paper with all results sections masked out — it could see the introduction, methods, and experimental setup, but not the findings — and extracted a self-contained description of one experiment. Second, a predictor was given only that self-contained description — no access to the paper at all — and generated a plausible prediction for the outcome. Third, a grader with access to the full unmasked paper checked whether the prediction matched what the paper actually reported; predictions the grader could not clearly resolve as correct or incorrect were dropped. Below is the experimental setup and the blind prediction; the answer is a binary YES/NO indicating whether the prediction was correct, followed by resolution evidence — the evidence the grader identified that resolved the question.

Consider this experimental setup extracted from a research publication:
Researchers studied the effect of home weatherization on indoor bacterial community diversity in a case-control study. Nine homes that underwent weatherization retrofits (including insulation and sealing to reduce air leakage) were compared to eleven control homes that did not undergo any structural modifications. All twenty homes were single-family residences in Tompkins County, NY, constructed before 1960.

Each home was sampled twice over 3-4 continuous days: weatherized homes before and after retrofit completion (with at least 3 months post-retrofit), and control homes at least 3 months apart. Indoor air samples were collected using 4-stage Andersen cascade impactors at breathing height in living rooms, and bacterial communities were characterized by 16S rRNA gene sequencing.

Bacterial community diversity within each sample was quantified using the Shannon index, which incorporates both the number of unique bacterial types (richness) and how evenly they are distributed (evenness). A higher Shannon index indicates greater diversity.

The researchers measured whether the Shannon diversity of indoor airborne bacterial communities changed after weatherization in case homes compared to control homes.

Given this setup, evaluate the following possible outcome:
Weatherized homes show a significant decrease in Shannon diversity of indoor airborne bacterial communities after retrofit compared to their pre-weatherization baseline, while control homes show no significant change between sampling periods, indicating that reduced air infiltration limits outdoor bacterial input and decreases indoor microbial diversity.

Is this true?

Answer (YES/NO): NO